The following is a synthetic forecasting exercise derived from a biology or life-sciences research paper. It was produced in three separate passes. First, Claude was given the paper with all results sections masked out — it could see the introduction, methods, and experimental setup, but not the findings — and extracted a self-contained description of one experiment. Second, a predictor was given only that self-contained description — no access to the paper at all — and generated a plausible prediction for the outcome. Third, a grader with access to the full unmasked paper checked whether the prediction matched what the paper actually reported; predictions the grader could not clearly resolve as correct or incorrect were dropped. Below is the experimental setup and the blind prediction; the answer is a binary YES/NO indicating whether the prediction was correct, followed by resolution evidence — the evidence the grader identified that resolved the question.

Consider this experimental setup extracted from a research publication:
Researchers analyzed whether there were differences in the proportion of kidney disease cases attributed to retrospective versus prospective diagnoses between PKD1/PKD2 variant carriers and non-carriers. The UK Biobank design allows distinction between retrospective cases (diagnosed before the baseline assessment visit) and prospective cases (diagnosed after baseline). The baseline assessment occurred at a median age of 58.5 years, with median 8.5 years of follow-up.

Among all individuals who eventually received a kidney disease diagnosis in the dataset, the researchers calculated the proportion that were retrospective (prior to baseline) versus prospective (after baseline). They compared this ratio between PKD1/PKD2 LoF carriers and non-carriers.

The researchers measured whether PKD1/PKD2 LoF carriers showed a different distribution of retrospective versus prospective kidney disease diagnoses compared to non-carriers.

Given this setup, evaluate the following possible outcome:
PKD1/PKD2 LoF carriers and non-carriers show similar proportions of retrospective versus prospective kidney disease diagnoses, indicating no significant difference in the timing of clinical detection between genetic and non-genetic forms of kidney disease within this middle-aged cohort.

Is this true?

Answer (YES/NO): NO